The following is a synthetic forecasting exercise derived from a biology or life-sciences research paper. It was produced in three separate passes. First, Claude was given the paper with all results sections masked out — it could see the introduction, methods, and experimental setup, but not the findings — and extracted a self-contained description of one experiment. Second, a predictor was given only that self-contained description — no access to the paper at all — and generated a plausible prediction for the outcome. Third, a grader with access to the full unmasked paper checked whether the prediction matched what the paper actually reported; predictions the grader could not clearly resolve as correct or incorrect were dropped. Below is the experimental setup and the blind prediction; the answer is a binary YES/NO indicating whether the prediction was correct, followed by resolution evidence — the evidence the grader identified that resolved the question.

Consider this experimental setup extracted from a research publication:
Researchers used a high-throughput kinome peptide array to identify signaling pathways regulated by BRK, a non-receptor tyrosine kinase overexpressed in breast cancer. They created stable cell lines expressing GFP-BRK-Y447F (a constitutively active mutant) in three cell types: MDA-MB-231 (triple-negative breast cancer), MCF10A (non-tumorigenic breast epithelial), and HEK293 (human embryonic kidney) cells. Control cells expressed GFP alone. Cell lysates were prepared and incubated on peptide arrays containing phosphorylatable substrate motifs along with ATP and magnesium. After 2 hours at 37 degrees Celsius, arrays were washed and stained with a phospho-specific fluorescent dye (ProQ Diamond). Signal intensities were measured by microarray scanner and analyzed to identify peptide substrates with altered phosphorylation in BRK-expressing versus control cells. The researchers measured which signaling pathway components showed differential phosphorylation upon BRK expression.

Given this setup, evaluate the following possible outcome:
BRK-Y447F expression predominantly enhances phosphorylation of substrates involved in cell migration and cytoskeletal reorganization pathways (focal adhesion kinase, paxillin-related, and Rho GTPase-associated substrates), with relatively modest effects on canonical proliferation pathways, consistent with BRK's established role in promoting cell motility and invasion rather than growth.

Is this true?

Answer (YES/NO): NO